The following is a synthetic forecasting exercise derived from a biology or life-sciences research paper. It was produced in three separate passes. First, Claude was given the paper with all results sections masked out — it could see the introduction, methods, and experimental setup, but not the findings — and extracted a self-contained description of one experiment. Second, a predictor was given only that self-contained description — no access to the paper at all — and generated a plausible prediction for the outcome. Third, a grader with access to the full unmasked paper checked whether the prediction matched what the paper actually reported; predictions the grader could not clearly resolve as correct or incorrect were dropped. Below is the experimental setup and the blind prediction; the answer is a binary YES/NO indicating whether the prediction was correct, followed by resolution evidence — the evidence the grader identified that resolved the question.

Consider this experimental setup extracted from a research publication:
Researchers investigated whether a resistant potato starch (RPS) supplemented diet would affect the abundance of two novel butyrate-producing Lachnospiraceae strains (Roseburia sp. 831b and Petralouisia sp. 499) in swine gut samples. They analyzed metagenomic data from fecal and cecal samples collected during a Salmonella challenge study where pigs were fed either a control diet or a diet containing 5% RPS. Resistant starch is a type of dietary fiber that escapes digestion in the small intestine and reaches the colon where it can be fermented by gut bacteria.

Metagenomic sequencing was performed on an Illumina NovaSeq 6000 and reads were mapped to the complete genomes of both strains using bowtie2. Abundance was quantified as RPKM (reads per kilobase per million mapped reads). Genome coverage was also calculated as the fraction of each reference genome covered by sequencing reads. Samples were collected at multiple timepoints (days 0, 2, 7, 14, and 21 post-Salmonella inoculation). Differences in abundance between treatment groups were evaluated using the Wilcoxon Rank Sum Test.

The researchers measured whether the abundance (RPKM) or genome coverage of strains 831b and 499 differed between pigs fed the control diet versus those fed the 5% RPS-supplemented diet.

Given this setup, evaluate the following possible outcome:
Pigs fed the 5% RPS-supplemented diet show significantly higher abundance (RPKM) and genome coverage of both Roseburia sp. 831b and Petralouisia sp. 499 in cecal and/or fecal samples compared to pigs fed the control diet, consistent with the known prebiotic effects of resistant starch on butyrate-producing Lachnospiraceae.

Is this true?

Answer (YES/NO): NO